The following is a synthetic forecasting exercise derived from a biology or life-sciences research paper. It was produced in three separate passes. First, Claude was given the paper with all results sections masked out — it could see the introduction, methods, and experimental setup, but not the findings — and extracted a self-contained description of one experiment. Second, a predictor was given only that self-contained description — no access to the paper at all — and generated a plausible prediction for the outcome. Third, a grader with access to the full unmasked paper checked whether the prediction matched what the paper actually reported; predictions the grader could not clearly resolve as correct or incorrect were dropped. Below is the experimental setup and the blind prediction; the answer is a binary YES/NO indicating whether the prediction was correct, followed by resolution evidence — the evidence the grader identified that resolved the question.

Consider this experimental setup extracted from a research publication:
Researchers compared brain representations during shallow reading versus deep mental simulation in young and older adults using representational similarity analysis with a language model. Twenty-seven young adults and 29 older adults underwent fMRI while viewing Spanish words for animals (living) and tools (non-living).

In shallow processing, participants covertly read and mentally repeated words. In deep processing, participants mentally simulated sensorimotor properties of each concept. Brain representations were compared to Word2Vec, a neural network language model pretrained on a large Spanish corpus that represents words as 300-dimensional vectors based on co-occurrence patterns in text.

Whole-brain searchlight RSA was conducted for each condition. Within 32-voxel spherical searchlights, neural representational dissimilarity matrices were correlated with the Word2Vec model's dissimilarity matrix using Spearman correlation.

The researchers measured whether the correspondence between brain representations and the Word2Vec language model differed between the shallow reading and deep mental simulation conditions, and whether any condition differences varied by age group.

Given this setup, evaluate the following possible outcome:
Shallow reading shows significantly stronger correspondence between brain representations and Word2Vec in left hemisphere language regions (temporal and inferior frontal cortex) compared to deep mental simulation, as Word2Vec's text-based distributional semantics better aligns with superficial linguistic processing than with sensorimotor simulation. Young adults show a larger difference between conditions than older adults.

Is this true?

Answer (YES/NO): NO